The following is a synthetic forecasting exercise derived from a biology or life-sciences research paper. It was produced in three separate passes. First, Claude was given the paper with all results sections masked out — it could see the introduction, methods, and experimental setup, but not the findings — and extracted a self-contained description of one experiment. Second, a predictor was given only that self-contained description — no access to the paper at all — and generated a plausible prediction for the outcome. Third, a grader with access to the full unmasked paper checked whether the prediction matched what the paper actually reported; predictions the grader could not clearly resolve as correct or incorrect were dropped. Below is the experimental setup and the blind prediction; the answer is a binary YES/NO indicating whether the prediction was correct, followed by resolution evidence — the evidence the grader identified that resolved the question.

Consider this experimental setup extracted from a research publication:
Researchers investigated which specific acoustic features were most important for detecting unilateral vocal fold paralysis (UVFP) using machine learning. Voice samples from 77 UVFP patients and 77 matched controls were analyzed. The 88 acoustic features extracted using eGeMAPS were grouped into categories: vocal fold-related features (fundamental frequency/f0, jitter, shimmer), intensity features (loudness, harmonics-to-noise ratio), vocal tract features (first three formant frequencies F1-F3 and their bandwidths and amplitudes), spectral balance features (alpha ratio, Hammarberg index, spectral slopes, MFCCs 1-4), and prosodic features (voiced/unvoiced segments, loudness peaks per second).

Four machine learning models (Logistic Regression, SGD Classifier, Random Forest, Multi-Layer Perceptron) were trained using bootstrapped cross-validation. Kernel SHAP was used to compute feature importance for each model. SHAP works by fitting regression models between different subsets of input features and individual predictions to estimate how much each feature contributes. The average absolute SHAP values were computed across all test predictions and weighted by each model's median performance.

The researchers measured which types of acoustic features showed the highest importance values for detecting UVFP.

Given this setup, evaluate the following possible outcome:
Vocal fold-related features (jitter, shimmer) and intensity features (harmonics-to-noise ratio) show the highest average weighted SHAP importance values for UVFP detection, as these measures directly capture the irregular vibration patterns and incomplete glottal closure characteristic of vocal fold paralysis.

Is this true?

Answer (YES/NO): NO